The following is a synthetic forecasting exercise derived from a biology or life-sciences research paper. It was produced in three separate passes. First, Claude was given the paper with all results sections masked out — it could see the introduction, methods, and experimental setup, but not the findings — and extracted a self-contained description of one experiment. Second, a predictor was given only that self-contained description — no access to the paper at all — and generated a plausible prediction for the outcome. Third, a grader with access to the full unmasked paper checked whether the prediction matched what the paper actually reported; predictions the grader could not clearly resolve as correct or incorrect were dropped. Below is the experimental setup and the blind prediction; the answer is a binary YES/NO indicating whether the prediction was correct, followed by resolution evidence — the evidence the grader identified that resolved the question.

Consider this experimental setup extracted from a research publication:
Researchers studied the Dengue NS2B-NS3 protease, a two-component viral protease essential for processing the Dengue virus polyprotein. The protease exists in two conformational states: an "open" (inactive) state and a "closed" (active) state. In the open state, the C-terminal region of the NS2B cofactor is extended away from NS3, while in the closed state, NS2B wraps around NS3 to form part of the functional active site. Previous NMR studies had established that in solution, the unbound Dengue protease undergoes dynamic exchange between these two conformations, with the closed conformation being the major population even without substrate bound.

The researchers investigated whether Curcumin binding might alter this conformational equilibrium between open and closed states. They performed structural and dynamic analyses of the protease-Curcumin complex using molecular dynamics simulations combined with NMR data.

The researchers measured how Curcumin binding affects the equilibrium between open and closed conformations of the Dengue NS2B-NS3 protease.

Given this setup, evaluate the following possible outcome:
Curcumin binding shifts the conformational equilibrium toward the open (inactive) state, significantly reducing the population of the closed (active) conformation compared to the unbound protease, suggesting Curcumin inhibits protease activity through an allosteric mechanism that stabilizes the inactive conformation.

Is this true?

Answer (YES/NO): YES